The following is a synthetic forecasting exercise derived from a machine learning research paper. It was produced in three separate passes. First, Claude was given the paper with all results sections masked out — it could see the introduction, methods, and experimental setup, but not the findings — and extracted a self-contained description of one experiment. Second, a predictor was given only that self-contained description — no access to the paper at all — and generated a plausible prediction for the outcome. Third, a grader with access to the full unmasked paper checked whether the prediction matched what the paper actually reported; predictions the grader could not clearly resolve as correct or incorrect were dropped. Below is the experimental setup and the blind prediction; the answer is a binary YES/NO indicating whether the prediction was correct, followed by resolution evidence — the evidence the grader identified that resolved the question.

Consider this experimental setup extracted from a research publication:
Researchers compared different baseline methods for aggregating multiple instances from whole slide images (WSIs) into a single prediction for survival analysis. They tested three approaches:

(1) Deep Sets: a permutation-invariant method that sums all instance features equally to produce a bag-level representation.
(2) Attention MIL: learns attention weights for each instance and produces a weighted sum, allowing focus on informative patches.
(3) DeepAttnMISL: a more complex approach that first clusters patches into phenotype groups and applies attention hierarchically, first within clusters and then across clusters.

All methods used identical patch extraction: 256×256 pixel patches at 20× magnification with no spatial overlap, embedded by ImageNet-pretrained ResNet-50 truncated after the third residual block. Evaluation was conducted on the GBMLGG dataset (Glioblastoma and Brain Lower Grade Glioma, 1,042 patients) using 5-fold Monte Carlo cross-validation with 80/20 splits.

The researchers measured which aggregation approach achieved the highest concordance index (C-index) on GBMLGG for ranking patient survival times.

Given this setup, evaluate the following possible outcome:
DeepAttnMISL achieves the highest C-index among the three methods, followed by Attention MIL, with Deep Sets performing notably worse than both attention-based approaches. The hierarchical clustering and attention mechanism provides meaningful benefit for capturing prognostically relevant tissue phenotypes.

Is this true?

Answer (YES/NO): NO